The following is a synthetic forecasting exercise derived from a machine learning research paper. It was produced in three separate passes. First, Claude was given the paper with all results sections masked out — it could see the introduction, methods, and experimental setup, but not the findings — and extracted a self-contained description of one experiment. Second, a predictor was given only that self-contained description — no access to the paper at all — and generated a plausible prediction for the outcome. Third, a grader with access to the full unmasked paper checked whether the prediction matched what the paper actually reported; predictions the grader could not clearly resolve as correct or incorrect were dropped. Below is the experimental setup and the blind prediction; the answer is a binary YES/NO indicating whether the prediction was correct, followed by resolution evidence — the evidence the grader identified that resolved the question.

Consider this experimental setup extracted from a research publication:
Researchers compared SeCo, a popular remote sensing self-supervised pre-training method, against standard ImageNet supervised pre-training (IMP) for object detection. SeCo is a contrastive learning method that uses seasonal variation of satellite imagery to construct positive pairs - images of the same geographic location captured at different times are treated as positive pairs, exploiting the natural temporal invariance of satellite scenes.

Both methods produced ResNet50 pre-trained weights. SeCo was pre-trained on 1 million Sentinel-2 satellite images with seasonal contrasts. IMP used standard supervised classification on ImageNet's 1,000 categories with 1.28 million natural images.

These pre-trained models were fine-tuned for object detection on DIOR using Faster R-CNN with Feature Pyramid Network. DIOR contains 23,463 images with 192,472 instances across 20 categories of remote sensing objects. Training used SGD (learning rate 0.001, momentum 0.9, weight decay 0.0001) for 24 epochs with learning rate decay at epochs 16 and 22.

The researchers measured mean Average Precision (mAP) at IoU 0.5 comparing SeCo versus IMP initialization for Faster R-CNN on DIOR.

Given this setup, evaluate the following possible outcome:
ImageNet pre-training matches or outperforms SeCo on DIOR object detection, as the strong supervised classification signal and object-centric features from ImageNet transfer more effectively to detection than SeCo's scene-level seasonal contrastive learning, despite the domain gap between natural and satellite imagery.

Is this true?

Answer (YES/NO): YES